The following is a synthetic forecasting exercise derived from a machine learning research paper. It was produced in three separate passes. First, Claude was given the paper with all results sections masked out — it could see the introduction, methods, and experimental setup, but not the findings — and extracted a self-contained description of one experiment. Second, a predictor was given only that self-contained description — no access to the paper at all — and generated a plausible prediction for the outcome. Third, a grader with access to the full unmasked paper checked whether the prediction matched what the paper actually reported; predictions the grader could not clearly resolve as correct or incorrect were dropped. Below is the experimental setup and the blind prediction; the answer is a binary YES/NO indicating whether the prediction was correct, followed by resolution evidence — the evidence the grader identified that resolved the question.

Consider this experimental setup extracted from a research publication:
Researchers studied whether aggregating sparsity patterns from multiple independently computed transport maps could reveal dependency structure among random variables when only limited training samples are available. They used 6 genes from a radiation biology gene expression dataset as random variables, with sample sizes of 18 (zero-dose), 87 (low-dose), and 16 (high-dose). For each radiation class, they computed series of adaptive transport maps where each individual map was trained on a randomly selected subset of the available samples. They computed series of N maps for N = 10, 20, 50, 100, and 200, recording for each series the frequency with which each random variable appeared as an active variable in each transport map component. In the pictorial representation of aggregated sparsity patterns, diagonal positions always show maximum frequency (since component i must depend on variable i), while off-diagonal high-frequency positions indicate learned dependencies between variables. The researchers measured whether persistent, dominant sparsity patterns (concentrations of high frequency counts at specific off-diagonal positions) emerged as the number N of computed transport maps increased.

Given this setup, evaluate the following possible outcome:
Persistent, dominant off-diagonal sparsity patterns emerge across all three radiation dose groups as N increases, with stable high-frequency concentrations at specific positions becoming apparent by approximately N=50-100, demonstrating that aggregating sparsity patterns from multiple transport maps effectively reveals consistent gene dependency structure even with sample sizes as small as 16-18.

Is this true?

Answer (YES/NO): NO